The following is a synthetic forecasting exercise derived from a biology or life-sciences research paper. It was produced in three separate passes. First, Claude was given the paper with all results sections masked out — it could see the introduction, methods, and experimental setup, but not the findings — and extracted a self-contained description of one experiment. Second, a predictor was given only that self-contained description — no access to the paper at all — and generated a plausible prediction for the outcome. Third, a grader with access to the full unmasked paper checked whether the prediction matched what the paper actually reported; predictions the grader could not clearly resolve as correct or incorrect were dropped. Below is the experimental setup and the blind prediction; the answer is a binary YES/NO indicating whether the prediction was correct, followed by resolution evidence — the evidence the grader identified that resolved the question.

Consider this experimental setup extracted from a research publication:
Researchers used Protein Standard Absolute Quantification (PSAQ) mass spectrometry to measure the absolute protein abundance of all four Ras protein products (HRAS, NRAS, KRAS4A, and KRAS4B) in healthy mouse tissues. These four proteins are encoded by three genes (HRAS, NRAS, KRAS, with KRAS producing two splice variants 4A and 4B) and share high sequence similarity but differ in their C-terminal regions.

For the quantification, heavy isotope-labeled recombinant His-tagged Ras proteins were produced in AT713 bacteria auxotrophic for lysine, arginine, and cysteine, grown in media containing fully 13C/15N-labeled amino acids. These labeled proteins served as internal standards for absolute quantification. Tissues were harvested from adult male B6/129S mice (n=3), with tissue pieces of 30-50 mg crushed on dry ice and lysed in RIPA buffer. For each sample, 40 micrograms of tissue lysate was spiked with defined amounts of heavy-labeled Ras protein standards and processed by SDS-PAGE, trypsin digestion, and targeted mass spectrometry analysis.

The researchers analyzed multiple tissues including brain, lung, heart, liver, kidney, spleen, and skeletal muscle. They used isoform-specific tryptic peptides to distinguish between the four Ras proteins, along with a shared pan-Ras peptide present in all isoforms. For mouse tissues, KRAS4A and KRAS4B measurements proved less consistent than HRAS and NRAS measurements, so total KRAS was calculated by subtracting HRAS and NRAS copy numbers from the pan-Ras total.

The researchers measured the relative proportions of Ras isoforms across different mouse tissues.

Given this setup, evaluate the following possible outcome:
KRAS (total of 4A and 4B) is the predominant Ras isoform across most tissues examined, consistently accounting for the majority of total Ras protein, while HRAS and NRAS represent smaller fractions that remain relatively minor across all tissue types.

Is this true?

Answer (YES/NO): YES